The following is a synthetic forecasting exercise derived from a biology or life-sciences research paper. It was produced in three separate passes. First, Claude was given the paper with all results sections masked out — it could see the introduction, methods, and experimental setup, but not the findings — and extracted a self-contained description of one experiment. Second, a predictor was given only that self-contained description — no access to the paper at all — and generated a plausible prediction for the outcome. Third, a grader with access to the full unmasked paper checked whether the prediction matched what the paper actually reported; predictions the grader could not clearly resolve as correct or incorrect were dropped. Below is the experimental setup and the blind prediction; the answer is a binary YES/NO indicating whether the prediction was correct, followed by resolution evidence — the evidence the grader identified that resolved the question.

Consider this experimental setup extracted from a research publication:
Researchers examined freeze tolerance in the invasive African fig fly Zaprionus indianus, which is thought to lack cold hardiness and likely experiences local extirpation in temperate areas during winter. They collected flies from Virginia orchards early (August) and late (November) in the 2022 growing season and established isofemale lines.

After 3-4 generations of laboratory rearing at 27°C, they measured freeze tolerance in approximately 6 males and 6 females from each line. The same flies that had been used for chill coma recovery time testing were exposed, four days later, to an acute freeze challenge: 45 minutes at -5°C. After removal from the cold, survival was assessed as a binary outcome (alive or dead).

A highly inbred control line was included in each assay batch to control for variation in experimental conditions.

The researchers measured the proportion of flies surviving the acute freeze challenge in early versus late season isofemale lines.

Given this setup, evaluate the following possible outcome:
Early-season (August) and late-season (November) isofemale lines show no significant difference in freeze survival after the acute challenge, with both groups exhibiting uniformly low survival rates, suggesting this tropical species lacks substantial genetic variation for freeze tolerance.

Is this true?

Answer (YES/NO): NO